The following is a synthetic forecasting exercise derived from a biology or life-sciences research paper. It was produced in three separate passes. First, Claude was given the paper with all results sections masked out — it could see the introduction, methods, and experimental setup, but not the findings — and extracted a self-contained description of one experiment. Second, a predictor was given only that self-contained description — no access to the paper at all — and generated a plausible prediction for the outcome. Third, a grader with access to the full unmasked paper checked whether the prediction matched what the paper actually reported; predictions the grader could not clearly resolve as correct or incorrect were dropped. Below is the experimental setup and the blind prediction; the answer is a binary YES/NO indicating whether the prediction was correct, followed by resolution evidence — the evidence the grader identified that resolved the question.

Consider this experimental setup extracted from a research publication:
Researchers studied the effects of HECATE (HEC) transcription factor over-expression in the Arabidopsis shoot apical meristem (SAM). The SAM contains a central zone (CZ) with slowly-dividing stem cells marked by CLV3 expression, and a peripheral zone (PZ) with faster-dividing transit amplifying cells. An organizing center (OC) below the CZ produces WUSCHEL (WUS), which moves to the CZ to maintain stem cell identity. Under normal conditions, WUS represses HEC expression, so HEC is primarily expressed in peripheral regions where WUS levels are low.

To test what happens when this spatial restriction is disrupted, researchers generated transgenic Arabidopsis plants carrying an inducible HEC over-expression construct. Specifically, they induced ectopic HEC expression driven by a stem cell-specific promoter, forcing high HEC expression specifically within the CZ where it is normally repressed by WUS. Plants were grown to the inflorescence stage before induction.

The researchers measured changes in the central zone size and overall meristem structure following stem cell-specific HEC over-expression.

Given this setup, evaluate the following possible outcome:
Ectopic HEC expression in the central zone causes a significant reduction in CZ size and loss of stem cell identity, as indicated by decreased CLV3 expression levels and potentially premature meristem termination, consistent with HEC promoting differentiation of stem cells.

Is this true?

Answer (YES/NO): NO